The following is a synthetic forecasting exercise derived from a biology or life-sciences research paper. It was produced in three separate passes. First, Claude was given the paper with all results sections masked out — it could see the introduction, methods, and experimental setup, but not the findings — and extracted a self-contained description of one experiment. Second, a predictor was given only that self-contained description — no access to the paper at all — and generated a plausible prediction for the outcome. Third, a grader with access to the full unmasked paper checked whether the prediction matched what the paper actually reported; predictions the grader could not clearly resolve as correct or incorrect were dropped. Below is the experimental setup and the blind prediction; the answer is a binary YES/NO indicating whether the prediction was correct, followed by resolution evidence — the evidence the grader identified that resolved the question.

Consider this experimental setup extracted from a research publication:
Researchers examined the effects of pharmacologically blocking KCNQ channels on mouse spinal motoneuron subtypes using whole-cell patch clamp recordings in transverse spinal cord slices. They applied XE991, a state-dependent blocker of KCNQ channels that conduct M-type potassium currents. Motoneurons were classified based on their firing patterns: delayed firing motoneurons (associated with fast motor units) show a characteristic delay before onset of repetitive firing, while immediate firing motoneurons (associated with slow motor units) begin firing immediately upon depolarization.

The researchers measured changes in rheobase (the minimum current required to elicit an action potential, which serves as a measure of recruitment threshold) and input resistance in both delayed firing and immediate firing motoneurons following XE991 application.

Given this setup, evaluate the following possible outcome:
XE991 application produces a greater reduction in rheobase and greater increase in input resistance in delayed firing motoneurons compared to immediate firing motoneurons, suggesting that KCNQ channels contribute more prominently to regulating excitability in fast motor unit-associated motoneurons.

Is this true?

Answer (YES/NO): NO